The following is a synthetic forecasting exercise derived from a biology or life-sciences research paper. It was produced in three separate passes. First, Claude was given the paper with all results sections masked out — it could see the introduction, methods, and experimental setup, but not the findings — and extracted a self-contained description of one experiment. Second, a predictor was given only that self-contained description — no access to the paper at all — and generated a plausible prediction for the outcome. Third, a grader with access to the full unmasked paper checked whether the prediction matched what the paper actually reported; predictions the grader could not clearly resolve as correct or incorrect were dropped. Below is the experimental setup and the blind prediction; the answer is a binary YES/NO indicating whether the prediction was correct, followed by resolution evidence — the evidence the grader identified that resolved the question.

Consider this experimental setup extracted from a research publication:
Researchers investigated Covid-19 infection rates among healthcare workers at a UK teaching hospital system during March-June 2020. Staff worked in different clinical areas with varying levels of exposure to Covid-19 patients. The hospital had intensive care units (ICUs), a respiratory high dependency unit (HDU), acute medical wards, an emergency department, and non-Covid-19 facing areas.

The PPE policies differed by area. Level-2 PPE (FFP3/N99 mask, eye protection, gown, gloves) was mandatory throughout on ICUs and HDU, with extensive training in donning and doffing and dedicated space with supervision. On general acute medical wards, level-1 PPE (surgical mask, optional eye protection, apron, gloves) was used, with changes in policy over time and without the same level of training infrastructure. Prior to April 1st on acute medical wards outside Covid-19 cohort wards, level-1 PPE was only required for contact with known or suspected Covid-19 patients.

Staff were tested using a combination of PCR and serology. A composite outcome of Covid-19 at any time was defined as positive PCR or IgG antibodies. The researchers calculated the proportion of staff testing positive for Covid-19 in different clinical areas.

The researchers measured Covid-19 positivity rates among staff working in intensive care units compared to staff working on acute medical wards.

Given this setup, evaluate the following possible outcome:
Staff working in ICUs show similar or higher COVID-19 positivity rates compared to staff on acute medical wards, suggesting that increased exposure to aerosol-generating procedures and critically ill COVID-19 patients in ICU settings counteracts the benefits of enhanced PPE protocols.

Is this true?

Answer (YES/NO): NO